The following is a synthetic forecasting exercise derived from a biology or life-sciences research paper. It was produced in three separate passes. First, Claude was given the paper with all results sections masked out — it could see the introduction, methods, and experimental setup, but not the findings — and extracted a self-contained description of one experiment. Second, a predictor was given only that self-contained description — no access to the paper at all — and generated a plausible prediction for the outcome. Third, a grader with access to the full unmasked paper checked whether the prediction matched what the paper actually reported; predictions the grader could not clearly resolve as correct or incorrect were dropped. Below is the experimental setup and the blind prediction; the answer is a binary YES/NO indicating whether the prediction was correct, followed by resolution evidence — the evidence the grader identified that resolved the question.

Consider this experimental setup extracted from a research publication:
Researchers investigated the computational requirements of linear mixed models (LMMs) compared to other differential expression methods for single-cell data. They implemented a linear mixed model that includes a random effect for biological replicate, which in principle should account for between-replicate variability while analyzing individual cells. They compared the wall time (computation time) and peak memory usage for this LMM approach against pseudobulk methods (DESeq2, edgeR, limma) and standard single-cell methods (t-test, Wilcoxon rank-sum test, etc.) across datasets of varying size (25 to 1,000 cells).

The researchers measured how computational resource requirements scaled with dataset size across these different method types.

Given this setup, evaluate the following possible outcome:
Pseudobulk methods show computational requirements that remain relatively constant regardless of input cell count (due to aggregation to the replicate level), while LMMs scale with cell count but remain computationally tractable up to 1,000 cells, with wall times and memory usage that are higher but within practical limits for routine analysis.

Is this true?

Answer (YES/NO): NO